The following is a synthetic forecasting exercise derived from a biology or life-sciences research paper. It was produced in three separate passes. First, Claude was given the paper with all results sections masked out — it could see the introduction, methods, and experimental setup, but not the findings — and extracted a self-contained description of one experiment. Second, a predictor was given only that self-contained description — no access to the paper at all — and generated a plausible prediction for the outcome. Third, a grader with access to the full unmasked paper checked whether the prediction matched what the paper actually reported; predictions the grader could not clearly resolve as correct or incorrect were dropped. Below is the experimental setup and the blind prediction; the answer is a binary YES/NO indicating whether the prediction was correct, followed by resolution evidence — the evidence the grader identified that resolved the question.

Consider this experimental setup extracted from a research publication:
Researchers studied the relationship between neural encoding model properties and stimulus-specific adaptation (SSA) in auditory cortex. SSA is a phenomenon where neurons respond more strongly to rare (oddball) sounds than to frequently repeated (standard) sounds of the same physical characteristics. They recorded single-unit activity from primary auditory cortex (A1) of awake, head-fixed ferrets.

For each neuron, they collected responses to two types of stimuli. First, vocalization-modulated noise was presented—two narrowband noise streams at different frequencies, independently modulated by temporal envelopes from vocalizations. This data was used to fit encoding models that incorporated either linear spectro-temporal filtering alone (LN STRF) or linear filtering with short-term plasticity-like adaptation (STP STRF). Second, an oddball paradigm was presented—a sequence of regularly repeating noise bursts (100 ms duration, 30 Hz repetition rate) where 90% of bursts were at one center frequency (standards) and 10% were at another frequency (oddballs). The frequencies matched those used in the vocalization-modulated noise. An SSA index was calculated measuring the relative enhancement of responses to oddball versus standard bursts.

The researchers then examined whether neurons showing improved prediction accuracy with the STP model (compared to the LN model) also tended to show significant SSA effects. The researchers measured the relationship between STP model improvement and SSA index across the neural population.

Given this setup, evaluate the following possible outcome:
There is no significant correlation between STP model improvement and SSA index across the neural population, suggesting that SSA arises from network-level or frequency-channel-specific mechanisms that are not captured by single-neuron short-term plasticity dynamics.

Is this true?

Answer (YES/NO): NO